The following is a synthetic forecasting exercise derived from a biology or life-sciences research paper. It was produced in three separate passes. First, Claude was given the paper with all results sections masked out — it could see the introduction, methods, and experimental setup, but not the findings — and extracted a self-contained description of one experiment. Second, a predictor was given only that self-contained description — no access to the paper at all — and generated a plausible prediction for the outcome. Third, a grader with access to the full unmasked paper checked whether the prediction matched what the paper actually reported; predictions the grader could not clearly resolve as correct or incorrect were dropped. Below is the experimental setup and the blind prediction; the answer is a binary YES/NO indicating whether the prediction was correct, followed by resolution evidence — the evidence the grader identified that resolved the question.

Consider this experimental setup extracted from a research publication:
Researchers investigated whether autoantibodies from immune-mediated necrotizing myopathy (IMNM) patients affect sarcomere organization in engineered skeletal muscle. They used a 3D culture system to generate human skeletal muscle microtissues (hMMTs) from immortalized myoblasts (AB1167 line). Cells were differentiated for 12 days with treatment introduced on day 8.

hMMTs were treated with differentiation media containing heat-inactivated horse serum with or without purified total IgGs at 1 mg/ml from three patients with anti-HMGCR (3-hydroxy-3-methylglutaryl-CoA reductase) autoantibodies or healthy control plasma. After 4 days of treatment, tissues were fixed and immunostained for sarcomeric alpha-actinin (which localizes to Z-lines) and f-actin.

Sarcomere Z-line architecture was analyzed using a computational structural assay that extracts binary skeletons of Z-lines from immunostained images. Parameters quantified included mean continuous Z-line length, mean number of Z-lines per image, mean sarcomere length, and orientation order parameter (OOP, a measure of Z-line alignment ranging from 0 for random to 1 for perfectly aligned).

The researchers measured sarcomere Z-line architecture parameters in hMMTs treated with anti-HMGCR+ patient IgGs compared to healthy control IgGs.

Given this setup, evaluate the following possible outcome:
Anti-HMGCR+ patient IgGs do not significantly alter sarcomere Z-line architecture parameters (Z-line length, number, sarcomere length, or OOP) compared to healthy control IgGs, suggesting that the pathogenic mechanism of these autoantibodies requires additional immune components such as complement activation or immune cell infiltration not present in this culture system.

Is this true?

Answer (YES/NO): NO